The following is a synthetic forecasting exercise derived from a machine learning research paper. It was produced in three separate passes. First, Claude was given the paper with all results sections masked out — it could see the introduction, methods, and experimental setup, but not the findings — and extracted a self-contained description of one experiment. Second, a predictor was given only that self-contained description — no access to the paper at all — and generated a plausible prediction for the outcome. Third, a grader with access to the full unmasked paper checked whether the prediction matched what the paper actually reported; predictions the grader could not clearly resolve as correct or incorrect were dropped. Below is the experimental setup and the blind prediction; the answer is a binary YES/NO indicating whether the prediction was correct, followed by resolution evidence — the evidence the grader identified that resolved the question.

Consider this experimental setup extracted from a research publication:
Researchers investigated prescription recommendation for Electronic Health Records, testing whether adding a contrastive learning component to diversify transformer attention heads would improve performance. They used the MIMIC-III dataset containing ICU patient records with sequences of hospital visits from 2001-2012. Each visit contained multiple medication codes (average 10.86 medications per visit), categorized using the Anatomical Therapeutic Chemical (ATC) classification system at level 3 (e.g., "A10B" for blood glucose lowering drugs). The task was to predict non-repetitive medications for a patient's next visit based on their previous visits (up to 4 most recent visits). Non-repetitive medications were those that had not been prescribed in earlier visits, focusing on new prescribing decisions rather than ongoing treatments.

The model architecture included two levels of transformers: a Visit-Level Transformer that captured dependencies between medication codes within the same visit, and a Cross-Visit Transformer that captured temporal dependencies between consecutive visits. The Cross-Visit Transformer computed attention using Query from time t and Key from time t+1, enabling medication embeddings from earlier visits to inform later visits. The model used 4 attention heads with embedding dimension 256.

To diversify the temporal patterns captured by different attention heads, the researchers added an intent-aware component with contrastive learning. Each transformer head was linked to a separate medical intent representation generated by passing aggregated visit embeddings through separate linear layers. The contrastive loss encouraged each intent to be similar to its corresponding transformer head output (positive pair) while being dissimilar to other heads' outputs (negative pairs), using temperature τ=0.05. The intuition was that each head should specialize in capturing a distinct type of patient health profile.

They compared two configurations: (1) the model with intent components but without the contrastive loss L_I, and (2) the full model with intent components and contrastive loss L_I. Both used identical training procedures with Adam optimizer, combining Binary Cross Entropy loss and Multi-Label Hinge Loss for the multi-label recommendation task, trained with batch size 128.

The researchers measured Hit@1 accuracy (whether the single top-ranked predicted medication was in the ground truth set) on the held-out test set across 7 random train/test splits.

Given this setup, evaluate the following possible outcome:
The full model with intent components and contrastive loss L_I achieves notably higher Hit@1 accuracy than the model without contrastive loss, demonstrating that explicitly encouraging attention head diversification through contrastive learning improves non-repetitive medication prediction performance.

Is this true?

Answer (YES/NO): YES